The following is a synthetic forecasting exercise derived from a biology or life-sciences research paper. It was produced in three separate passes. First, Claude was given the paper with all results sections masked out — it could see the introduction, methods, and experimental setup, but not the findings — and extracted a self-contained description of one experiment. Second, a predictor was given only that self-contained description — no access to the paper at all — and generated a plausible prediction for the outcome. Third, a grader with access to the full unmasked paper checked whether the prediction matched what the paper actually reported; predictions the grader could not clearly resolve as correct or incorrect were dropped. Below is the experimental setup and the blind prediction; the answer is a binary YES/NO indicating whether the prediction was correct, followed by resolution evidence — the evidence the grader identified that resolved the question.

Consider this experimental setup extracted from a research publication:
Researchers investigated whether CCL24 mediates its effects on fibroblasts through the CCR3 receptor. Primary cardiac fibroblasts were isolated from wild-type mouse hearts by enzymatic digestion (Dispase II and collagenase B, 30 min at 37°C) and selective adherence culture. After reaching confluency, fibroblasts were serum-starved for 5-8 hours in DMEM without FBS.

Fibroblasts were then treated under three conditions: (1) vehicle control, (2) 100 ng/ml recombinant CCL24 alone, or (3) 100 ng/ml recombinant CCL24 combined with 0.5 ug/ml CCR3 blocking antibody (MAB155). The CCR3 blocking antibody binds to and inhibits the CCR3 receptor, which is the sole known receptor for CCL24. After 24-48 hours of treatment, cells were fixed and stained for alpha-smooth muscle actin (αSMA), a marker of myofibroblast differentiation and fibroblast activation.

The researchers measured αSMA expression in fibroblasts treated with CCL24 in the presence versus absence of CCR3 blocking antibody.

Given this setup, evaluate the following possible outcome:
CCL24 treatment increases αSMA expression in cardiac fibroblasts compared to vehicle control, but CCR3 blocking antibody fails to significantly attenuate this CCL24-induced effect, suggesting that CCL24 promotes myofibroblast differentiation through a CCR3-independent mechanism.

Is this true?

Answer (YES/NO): NO